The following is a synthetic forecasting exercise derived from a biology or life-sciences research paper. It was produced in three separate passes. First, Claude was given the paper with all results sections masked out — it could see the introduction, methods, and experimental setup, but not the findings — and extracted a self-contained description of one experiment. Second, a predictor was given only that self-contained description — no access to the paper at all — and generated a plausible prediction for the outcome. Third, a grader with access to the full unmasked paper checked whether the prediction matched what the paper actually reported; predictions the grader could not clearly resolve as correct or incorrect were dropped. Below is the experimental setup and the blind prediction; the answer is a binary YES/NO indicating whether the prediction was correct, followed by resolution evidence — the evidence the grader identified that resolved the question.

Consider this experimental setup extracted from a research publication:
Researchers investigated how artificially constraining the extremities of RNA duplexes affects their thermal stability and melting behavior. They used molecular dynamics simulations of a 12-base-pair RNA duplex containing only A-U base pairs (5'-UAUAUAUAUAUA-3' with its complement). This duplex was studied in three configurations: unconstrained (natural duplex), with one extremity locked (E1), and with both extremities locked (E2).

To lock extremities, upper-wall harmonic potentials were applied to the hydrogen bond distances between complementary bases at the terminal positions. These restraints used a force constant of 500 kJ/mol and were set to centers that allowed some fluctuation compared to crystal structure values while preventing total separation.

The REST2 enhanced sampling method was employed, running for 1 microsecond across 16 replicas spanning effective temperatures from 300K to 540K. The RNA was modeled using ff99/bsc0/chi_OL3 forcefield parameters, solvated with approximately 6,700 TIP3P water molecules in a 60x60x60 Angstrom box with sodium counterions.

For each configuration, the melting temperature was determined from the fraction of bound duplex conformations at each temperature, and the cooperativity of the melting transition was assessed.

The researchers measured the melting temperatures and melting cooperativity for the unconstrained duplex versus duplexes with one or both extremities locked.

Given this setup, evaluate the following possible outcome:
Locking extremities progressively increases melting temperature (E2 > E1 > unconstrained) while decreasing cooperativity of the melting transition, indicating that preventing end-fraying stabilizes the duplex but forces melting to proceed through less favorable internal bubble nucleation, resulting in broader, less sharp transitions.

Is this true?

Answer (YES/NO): NO